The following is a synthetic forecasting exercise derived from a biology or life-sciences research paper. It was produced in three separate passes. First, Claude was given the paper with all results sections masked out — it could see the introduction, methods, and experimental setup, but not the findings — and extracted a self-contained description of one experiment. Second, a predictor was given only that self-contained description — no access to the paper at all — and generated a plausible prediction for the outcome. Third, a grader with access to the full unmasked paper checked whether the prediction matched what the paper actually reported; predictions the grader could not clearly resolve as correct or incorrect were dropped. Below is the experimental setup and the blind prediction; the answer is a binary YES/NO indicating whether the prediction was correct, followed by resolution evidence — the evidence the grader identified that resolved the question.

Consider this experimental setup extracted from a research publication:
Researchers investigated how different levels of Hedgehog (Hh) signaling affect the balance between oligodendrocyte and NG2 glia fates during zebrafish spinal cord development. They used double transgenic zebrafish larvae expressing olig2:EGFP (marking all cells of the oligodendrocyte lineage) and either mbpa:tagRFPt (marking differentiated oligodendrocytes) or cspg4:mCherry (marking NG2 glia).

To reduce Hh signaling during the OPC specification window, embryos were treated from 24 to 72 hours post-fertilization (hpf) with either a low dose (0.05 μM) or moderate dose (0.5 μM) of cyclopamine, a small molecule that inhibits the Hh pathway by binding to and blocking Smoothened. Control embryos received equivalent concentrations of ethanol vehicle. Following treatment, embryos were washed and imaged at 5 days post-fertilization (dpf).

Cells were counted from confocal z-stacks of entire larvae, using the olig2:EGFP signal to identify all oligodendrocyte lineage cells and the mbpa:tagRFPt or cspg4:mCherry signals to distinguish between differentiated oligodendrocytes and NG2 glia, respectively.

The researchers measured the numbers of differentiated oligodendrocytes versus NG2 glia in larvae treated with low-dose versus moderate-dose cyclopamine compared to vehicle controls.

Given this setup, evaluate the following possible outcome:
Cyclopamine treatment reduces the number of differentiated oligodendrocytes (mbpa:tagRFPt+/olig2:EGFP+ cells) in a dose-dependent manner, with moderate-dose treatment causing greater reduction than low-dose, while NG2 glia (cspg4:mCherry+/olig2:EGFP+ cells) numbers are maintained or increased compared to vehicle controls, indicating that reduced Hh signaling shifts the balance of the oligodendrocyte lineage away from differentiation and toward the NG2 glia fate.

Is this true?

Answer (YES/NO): NO